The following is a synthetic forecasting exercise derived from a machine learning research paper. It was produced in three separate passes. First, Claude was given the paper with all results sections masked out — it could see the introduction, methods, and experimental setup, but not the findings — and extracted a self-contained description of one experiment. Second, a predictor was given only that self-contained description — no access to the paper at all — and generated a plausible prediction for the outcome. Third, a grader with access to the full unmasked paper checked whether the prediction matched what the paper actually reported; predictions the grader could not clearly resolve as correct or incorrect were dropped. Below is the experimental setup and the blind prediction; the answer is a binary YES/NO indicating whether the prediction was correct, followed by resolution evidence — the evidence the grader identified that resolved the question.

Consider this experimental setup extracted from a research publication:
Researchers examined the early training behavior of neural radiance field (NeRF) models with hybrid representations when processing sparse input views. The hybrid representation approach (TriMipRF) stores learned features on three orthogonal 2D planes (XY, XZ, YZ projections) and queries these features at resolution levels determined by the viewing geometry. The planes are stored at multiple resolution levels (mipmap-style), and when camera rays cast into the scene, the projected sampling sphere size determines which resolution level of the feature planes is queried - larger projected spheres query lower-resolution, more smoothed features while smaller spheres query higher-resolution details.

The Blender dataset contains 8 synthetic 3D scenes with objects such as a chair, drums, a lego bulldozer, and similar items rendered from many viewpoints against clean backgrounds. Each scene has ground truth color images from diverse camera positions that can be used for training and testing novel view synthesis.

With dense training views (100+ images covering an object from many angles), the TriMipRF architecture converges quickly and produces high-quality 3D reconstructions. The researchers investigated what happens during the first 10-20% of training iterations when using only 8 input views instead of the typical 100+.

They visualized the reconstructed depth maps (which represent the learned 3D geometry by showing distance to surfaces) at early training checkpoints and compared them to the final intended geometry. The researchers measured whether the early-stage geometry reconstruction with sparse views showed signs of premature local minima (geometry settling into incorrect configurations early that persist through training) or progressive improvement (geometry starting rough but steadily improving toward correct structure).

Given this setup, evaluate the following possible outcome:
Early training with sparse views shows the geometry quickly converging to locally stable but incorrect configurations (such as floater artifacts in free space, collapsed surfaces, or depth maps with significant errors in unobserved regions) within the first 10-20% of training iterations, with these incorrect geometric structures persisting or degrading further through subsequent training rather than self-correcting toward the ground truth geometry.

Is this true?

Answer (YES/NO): YES